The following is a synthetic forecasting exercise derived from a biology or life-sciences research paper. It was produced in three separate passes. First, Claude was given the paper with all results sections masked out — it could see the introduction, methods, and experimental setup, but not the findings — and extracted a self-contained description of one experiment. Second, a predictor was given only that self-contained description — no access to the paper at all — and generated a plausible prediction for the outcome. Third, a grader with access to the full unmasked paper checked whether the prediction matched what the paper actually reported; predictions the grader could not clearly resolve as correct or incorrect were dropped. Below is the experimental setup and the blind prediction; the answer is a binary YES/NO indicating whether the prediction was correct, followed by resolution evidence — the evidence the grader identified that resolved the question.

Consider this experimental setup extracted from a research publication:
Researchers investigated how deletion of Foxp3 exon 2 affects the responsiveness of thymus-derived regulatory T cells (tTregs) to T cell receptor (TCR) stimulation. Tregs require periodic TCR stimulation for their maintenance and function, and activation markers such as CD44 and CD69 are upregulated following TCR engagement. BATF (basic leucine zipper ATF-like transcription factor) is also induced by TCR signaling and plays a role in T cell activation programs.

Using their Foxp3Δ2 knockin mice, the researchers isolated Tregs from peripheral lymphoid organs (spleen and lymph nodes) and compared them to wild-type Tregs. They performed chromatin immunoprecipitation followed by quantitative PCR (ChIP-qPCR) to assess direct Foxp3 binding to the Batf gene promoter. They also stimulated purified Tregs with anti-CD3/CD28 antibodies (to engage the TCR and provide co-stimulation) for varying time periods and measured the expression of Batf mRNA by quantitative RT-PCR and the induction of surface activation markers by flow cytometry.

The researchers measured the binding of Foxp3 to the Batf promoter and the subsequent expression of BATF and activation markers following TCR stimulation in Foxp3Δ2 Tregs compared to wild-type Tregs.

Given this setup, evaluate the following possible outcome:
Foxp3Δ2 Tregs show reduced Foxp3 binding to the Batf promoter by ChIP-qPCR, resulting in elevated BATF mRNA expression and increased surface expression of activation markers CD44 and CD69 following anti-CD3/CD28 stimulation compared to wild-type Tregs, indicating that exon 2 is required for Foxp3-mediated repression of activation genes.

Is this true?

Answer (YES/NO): NO